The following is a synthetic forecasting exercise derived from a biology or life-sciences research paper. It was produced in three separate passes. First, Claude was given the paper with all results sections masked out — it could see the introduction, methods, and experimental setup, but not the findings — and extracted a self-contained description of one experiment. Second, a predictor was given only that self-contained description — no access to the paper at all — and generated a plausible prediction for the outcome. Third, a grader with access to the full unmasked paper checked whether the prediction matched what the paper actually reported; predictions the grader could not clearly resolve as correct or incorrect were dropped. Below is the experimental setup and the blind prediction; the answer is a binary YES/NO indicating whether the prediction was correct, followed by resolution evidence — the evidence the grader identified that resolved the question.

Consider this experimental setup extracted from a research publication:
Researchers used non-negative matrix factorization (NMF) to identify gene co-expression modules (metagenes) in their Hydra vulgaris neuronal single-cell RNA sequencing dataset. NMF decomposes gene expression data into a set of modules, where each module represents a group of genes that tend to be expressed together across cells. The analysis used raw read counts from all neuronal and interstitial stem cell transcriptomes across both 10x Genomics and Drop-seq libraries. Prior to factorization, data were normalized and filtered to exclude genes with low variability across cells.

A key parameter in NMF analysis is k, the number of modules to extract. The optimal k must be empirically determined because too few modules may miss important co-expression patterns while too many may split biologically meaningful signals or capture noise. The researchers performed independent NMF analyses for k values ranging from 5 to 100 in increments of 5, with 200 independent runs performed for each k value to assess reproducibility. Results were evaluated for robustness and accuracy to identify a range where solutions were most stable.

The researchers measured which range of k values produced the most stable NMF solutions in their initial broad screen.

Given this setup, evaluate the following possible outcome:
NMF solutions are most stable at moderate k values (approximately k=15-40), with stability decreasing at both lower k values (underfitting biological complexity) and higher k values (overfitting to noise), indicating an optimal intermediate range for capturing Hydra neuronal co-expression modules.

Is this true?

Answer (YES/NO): YES